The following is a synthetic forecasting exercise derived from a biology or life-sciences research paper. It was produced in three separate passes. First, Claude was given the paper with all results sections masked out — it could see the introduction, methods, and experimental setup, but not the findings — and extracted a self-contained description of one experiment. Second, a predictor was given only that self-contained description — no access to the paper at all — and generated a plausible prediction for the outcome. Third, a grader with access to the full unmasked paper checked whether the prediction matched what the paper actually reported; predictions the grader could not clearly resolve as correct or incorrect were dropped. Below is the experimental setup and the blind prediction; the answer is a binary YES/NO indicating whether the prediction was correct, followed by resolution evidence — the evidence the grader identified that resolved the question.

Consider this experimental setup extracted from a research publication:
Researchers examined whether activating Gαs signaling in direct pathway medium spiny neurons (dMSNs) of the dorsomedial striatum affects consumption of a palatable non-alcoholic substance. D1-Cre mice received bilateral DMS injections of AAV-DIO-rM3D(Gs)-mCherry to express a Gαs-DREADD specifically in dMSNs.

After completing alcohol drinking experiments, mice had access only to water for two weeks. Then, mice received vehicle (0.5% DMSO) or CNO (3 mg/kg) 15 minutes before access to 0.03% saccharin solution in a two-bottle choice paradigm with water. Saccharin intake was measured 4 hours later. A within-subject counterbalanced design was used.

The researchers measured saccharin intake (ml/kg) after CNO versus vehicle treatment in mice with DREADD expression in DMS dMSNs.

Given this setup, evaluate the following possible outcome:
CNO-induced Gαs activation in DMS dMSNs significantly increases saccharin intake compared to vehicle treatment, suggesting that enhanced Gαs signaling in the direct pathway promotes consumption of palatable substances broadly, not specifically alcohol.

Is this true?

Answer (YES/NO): NO